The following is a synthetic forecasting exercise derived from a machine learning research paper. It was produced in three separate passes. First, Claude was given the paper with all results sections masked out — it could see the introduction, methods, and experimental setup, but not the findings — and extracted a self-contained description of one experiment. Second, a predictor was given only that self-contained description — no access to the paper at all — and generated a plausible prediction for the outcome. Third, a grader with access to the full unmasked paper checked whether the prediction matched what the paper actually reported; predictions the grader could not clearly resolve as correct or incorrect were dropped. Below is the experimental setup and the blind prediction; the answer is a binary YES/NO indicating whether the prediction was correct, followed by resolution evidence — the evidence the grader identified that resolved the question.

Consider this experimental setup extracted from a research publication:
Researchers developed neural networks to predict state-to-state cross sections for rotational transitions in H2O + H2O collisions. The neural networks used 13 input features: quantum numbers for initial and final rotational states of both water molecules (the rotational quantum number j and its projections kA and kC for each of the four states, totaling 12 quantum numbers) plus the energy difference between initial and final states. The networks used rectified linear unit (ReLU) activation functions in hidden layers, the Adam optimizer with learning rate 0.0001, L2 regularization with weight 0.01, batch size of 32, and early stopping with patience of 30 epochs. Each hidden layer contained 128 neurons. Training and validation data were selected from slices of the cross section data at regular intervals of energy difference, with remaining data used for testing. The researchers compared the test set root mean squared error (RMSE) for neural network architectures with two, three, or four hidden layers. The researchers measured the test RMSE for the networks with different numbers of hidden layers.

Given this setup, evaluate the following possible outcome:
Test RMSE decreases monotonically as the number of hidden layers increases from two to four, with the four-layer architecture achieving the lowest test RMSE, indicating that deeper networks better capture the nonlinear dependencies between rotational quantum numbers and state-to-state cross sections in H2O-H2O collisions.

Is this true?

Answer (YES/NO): YES